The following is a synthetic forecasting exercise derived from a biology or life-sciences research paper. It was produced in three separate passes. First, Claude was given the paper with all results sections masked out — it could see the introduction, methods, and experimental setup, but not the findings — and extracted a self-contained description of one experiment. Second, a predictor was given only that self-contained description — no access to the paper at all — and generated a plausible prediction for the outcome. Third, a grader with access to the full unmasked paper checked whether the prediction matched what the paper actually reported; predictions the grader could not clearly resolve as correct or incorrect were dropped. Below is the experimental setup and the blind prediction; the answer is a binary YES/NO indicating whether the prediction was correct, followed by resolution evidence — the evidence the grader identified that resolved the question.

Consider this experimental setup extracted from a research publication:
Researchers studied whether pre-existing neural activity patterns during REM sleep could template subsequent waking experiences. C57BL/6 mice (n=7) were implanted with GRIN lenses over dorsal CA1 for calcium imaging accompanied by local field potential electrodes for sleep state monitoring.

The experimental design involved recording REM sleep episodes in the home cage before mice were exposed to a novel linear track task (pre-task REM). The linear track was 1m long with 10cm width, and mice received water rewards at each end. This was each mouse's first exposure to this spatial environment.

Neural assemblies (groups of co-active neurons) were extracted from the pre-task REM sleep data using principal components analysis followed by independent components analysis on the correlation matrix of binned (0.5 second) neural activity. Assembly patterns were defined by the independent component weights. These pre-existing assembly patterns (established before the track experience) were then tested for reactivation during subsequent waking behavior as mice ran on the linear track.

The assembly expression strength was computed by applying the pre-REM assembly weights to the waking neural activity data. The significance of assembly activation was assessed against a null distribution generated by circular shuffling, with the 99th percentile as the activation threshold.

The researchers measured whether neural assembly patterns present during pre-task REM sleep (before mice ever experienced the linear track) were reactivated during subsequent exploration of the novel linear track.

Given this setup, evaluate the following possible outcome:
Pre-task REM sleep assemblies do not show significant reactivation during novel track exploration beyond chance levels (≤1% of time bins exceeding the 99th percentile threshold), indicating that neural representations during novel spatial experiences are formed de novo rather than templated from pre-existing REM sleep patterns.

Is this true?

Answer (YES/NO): NO